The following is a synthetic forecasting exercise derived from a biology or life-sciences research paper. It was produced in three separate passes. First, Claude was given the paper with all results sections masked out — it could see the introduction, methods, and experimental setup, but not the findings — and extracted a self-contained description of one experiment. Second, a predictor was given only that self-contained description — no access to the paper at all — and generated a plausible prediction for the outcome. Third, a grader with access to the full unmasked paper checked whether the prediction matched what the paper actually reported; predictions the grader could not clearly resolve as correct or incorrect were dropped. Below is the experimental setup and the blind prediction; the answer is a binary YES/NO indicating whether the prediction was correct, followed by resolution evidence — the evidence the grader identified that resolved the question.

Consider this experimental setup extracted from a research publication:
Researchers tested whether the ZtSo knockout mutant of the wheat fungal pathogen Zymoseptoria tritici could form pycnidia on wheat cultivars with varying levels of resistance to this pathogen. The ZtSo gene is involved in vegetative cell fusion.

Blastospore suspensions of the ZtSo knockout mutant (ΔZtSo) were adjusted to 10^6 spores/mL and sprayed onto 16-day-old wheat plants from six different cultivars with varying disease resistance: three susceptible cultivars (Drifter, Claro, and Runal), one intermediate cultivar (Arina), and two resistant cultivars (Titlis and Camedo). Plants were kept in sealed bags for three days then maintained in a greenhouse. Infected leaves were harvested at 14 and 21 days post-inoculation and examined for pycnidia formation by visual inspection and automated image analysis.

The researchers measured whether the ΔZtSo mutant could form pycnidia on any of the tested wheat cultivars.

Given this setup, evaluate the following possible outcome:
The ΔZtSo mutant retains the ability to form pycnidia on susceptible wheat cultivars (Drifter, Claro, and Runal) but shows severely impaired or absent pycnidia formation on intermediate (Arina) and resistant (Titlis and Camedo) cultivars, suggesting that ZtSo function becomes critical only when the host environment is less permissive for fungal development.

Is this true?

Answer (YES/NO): NO